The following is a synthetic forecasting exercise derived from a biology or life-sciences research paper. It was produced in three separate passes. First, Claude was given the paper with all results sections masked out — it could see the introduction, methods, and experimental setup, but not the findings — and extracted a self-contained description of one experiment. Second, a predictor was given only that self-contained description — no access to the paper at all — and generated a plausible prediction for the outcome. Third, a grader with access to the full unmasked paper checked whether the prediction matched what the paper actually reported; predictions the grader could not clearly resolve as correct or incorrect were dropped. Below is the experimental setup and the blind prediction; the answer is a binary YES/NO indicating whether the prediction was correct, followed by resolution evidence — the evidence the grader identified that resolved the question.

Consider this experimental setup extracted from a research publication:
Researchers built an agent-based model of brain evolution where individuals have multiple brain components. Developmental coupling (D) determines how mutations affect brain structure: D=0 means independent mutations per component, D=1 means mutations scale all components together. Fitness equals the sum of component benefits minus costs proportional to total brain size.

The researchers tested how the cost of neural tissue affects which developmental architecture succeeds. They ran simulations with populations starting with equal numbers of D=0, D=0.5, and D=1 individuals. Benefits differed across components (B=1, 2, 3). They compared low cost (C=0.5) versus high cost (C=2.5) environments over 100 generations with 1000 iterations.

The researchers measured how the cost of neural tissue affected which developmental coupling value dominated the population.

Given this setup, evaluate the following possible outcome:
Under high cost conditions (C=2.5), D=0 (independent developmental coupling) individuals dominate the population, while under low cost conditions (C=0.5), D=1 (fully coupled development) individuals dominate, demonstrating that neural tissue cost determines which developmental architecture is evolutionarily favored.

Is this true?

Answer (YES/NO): NO